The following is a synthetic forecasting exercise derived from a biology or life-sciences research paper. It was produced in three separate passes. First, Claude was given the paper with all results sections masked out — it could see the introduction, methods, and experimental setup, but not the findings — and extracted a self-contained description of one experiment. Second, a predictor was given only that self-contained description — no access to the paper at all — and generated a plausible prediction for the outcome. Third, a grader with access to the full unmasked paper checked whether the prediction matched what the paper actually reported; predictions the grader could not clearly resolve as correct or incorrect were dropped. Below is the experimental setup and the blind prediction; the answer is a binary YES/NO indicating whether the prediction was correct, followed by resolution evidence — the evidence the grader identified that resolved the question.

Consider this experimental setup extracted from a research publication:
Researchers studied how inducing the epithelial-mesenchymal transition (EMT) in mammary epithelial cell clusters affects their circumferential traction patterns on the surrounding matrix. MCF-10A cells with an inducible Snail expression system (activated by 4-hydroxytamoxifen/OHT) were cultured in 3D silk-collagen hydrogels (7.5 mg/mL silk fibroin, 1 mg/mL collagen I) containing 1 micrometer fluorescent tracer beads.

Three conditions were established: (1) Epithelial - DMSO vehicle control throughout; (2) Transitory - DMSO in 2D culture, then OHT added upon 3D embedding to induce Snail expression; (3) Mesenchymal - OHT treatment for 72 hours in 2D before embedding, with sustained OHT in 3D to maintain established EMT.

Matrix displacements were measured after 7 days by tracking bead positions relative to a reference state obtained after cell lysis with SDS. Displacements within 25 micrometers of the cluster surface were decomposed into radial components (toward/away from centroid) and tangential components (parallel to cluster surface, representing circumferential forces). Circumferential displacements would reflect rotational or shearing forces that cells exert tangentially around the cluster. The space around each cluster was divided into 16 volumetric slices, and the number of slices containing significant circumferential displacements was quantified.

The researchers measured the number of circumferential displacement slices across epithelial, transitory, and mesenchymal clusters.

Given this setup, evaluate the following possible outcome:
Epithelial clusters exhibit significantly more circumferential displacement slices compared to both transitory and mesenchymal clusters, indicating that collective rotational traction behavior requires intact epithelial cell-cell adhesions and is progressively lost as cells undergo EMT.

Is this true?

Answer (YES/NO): NO